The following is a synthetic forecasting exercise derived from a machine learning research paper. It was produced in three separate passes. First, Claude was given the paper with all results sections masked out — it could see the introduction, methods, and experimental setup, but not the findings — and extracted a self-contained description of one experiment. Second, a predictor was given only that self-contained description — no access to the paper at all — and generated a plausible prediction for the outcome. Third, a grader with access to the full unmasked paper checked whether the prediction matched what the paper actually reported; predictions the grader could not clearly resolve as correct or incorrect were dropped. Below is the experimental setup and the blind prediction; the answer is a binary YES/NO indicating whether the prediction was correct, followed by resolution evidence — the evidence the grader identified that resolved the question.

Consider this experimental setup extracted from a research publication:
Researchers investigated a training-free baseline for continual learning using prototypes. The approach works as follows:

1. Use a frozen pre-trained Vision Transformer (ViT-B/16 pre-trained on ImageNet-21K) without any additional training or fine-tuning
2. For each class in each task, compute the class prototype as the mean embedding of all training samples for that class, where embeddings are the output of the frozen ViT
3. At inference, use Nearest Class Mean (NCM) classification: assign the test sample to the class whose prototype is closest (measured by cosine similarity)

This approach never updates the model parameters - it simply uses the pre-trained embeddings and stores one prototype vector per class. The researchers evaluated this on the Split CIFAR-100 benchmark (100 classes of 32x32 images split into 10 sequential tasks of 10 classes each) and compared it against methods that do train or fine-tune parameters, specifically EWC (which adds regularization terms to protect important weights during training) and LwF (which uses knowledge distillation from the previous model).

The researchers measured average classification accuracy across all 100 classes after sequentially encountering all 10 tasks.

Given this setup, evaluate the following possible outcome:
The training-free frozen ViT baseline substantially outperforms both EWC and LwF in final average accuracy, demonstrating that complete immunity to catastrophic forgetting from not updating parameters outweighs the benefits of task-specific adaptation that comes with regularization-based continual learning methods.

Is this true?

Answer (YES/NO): YES